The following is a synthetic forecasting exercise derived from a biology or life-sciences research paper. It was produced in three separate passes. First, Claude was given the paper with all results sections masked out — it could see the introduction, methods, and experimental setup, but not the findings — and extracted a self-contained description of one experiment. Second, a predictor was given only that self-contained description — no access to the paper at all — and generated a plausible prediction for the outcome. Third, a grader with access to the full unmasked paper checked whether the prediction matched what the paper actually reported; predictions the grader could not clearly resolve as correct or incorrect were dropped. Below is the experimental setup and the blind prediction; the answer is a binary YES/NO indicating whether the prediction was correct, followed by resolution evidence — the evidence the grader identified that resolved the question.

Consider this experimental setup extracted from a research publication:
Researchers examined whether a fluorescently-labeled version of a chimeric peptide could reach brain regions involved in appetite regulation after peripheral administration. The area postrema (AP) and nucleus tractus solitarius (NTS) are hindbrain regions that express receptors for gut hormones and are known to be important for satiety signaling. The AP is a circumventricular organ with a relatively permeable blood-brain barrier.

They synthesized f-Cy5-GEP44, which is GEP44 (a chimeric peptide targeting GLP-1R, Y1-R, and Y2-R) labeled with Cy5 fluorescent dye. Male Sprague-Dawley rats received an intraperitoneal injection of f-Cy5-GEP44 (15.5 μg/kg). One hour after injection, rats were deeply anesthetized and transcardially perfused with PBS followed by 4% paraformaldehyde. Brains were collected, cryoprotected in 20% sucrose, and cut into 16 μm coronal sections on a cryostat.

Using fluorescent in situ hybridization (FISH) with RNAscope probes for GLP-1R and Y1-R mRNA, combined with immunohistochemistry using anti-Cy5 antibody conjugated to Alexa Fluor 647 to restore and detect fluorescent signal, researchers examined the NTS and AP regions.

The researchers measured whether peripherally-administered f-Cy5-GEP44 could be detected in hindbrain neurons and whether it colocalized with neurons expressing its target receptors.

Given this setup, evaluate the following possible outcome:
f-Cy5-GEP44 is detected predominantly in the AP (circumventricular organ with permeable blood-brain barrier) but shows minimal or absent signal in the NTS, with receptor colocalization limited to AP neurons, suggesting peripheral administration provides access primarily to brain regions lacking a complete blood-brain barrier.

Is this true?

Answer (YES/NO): NO